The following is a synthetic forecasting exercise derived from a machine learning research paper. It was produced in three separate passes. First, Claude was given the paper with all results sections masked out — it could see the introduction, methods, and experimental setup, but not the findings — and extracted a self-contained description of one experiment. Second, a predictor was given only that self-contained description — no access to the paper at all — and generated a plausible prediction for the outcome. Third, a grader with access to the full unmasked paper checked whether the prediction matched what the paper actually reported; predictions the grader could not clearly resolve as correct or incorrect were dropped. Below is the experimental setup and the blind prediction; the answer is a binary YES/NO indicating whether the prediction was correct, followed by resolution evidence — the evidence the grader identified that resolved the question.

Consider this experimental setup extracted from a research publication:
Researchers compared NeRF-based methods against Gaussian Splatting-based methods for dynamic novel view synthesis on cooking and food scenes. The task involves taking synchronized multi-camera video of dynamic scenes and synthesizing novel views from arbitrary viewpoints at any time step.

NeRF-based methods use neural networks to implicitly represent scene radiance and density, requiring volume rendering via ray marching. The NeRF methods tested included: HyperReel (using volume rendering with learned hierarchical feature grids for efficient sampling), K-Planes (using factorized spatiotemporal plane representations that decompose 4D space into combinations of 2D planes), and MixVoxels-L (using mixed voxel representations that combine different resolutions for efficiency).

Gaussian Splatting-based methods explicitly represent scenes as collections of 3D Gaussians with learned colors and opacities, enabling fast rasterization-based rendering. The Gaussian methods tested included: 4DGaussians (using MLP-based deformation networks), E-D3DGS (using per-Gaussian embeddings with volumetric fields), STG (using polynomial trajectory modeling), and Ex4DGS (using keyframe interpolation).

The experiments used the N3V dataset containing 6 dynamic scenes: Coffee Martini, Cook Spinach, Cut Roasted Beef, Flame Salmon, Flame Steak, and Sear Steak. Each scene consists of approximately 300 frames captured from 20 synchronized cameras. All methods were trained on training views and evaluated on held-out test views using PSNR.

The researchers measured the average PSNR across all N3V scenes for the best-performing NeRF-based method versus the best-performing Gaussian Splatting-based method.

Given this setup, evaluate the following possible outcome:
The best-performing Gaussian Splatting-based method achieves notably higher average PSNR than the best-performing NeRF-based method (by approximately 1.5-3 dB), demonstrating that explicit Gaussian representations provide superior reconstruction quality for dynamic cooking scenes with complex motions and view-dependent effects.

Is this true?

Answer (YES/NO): NO